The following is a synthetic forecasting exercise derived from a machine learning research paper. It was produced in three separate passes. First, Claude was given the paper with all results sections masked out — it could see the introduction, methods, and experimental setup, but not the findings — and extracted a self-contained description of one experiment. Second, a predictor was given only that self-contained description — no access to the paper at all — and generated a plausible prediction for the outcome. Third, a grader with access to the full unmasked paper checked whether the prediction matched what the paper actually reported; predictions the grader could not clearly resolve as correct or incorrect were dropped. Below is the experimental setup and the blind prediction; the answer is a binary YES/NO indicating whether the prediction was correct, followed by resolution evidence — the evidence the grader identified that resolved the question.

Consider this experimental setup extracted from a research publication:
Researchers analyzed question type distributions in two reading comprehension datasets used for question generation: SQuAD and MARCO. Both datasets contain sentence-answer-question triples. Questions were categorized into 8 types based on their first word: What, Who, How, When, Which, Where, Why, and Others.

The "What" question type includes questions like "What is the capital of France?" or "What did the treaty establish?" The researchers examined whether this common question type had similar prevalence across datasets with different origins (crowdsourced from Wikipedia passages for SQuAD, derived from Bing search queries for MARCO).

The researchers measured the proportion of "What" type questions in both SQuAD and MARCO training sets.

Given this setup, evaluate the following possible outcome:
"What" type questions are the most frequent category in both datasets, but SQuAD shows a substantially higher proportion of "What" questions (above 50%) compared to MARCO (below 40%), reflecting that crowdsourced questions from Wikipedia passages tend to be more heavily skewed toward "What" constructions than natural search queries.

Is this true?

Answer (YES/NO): NO